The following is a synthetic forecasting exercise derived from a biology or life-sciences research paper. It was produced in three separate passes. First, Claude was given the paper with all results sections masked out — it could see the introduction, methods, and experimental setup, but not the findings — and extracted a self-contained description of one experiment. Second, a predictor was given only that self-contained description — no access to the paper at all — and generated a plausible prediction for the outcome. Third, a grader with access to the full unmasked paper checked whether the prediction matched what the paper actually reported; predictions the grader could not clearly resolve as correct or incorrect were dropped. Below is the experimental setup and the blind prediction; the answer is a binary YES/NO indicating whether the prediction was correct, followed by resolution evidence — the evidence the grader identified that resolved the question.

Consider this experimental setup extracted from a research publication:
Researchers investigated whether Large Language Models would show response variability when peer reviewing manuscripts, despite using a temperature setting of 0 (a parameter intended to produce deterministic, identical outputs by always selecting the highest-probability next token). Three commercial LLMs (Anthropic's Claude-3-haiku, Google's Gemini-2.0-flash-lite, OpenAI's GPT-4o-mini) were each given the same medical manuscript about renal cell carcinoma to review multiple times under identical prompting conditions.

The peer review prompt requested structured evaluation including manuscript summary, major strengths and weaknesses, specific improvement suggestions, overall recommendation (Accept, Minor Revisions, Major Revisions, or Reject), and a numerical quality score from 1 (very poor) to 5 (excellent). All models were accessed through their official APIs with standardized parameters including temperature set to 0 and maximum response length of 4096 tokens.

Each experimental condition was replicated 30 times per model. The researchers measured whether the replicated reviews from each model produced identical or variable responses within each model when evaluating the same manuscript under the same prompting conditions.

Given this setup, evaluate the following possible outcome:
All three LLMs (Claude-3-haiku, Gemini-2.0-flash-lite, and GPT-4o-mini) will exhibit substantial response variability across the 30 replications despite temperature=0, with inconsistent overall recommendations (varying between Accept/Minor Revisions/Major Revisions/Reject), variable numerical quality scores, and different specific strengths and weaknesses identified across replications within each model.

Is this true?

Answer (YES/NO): NO